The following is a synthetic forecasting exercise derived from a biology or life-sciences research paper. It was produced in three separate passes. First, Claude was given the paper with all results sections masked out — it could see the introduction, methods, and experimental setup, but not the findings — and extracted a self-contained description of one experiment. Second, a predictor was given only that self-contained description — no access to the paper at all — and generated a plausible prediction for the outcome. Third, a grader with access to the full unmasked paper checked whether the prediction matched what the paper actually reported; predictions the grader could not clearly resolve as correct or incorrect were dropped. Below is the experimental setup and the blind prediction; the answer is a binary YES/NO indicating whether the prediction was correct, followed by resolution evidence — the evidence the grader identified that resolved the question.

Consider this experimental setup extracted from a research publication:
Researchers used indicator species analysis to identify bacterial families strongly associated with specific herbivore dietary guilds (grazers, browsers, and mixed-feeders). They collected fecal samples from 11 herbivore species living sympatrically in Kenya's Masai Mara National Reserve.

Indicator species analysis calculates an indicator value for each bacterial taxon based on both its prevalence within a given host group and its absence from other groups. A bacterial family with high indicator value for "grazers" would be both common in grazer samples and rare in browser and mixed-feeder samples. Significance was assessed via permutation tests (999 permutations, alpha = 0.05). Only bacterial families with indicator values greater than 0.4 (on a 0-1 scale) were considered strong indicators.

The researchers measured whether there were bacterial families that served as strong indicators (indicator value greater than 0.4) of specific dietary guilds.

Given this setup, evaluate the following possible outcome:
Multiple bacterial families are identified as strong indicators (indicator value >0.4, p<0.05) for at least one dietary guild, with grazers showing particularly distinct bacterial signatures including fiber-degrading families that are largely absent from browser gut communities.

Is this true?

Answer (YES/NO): NO